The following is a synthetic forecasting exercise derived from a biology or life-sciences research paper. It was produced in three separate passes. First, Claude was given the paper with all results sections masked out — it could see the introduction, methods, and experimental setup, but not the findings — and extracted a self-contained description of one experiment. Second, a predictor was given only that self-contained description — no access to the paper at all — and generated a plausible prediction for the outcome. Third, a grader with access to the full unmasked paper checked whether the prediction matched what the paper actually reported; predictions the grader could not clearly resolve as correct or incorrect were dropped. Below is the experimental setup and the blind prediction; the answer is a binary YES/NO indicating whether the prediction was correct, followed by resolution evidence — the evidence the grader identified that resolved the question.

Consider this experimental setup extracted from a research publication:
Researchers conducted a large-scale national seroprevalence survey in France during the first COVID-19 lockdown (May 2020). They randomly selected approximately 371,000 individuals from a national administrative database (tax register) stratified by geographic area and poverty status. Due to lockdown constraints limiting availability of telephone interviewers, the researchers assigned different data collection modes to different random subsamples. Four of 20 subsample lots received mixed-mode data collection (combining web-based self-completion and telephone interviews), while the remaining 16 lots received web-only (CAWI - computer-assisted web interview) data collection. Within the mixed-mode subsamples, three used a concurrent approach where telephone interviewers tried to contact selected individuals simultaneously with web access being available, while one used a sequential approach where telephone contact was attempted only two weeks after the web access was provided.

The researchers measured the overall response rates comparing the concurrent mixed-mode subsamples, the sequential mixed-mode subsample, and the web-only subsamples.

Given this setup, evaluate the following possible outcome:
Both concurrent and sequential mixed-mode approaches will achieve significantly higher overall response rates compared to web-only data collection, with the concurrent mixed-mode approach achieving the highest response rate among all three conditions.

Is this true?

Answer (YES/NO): YES